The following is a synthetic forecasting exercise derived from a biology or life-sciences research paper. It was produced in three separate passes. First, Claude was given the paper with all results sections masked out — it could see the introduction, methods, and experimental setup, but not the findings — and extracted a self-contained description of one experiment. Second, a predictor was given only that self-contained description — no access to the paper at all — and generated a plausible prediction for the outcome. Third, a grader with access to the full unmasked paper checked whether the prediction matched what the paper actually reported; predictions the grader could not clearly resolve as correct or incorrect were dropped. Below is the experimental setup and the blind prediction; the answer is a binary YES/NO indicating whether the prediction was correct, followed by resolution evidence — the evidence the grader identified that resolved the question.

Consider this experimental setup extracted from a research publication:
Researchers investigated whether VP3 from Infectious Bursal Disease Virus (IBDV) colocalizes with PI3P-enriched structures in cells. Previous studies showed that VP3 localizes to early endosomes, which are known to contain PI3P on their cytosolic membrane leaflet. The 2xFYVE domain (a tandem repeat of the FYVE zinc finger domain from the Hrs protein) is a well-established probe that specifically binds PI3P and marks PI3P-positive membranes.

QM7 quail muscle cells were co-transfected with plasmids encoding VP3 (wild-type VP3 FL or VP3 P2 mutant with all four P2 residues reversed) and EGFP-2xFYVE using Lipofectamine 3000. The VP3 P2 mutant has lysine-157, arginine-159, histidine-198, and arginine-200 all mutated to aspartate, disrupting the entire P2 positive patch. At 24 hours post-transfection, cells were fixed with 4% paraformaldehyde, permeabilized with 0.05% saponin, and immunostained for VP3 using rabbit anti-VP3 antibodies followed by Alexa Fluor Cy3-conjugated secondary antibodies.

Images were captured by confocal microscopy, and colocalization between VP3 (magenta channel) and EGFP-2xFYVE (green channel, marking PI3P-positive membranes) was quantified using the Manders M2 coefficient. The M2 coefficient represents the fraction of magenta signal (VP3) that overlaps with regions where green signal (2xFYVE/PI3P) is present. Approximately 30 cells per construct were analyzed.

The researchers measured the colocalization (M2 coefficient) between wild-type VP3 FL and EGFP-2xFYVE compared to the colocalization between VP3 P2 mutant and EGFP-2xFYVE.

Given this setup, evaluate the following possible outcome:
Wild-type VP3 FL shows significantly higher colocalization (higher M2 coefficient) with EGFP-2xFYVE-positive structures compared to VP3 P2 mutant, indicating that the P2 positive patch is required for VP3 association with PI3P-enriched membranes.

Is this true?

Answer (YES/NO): NO